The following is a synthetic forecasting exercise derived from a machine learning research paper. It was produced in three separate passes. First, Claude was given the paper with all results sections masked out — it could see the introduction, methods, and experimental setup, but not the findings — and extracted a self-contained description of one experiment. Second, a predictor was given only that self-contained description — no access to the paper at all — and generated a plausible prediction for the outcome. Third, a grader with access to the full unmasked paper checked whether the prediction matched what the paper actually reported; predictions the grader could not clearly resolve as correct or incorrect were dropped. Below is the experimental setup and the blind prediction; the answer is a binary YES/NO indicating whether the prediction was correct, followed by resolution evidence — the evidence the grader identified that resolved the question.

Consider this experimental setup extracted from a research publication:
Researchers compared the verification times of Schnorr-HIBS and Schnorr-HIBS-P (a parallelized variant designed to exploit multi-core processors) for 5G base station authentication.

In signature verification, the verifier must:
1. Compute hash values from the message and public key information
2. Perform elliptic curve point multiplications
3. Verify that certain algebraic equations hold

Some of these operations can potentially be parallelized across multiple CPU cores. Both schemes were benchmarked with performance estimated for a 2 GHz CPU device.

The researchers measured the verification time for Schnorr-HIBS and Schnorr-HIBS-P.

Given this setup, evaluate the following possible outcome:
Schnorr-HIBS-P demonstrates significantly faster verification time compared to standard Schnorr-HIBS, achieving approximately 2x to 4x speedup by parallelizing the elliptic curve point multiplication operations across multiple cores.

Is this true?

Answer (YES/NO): NO